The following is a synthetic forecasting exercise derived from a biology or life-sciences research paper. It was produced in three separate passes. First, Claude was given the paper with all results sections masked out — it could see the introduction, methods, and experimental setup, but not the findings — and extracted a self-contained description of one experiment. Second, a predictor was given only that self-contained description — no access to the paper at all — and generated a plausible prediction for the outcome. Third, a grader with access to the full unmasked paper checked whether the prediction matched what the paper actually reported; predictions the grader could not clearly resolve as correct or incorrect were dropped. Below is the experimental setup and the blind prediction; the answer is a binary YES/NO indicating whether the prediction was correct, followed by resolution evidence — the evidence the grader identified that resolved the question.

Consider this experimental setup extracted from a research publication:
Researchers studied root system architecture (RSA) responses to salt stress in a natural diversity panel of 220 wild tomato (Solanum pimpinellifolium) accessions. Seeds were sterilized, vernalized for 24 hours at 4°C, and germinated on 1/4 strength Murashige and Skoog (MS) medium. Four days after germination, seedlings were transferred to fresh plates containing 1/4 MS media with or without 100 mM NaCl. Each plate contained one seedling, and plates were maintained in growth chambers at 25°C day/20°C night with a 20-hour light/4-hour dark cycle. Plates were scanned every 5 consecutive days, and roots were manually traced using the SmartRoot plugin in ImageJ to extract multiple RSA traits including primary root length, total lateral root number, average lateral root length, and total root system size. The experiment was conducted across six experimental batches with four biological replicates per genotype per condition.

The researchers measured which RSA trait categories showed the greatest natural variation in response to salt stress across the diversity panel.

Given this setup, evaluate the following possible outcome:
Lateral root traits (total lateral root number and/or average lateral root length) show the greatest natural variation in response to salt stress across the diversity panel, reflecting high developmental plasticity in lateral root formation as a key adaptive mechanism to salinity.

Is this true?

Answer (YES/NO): YES